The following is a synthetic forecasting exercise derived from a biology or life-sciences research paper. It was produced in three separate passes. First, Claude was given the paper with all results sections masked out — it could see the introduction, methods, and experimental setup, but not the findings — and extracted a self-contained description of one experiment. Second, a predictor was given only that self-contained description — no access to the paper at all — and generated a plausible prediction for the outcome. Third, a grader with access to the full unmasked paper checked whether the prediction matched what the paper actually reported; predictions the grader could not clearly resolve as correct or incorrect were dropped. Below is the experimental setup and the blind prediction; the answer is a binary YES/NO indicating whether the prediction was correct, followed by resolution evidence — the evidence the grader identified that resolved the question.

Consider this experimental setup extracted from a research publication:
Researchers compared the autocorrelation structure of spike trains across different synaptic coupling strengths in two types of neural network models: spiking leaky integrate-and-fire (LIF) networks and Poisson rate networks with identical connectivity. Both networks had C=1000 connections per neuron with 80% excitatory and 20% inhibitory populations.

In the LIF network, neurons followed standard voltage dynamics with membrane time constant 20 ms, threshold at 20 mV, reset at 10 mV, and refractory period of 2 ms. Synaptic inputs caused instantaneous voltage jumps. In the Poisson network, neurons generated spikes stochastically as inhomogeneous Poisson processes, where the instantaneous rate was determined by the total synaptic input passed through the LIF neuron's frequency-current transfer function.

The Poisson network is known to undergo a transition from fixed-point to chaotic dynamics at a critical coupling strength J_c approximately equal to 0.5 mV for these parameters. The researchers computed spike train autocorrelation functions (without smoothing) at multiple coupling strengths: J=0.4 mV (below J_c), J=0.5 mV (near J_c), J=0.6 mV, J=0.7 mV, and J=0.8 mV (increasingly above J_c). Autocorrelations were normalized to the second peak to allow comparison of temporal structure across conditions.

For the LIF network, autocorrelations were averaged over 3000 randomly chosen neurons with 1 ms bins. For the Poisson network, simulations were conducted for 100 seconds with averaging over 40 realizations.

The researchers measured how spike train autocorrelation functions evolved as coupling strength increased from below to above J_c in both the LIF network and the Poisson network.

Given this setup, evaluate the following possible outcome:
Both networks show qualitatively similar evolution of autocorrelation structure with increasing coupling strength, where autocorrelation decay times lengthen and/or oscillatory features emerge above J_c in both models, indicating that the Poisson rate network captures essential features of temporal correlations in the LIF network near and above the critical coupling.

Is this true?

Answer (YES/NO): NO